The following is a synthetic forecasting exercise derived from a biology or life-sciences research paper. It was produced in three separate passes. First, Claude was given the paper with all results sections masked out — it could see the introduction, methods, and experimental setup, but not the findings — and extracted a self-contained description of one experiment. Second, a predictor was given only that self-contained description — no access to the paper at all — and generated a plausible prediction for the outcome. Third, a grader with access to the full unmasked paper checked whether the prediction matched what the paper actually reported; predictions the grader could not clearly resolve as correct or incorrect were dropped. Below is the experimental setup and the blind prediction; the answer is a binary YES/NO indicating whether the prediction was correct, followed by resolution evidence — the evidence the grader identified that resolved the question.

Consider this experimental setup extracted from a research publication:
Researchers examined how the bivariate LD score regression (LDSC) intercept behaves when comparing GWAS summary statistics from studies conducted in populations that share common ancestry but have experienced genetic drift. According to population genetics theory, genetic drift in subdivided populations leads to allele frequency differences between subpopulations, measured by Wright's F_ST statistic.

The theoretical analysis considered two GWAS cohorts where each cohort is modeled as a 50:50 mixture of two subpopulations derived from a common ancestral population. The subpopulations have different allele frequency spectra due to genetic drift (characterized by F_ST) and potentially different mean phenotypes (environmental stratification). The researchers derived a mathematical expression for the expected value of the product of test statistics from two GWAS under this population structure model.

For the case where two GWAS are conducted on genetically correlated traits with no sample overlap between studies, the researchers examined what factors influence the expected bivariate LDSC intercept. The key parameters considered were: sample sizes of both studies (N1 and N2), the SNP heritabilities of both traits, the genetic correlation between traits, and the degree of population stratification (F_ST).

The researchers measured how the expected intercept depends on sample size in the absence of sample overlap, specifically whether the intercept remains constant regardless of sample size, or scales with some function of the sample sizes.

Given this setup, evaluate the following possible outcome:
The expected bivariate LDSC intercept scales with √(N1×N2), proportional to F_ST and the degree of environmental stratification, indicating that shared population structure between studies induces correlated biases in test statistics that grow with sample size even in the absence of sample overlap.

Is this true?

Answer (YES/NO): NO